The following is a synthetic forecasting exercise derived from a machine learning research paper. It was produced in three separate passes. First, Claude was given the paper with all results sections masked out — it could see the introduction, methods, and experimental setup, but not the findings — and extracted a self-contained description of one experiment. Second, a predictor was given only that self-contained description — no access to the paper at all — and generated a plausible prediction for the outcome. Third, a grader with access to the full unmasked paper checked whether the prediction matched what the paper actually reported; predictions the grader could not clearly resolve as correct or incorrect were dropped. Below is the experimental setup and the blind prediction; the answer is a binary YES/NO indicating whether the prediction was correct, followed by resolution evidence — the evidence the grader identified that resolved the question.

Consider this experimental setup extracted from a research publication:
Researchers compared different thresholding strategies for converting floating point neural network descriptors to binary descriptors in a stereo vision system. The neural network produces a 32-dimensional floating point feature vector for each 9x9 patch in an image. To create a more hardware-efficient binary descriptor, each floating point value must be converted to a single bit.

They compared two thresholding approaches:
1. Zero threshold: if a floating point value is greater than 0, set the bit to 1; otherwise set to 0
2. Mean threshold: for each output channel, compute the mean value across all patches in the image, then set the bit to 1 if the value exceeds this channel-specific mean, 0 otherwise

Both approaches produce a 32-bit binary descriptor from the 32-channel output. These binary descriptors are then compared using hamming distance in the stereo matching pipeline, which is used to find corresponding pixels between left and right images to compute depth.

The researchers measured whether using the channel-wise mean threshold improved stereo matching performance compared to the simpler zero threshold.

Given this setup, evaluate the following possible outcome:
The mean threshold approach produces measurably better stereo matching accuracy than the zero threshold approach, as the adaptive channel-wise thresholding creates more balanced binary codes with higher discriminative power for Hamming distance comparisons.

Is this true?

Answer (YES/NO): NO